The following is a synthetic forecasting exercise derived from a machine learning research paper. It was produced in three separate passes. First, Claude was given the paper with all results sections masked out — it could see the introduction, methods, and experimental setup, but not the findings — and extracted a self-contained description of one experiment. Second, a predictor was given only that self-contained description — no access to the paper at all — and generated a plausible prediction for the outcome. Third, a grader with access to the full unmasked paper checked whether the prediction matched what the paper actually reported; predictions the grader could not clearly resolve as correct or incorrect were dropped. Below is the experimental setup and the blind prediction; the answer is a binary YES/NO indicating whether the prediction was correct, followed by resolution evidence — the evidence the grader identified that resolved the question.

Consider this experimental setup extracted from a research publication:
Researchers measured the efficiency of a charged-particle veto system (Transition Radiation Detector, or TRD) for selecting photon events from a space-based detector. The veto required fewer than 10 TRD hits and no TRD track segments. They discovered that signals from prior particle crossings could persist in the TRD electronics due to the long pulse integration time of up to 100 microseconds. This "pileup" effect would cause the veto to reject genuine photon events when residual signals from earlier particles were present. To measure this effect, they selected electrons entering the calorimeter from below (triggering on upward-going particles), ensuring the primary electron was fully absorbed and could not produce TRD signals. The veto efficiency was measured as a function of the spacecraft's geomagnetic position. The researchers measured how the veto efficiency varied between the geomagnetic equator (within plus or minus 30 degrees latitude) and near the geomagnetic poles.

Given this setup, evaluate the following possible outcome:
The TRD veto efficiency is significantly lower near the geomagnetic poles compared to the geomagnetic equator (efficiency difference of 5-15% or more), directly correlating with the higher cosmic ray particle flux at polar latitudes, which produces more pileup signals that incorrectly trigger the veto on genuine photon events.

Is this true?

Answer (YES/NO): YES